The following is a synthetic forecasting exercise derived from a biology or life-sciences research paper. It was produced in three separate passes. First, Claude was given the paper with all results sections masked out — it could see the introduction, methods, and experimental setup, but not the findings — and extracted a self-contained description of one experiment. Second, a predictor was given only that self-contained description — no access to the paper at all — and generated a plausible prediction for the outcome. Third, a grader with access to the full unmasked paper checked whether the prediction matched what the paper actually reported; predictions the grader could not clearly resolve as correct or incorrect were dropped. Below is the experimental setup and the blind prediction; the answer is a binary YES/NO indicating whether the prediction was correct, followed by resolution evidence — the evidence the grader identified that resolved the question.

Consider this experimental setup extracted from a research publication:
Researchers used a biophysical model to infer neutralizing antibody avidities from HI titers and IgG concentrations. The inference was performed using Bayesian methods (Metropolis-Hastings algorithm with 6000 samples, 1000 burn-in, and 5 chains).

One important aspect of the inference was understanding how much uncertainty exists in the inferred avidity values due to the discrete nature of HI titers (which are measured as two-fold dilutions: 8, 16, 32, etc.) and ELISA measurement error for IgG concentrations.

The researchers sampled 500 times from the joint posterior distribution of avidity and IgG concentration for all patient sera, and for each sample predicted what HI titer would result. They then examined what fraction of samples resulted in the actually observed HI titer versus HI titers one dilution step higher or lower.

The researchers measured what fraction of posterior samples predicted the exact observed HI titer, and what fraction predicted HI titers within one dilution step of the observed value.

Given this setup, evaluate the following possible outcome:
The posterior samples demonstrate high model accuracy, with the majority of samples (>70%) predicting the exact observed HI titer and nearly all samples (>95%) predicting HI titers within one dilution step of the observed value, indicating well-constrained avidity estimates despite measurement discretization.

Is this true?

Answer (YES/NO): NO